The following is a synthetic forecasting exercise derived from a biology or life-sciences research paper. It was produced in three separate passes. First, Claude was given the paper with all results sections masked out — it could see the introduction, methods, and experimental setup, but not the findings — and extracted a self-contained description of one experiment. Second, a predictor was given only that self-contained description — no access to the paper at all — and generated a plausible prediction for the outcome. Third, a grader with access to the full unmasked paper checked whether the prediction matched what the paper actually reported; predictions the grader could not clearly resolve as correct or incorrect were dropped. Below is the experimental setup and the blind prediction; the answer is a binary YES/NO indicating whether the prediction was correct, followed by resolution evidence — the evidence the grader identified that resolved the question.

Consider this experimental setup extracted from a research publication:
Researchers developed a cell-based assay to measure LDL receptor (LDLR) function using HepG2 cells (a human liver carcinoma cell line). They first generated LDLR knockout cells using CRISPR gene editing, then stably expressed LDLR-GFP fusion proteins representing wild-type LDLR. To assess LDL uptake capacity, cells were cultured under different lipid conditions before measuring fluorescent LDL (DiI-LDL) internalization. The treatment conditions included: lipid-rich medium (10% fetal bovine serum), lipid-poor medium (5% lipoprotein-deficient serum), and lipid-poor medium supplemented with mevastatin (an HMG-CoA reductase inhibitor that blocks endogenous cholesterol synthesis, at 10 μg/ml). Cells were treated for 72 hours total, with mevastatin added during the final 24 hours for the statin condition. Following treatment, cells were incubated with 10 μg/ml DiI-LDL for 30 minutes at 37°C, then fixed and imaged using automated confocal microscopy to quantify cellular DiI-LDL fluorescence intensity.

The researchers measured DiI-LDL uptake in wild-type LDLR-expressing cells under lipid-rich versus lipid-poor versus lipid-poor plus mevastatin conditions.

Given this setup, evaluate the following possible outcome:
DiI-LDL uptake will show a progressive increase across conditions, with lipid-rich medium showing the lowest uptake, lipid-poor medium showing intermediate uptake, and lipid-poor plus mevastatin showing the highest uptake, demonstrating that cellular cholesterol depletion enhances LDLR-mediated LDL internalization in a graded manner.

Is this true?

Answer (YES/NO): YES